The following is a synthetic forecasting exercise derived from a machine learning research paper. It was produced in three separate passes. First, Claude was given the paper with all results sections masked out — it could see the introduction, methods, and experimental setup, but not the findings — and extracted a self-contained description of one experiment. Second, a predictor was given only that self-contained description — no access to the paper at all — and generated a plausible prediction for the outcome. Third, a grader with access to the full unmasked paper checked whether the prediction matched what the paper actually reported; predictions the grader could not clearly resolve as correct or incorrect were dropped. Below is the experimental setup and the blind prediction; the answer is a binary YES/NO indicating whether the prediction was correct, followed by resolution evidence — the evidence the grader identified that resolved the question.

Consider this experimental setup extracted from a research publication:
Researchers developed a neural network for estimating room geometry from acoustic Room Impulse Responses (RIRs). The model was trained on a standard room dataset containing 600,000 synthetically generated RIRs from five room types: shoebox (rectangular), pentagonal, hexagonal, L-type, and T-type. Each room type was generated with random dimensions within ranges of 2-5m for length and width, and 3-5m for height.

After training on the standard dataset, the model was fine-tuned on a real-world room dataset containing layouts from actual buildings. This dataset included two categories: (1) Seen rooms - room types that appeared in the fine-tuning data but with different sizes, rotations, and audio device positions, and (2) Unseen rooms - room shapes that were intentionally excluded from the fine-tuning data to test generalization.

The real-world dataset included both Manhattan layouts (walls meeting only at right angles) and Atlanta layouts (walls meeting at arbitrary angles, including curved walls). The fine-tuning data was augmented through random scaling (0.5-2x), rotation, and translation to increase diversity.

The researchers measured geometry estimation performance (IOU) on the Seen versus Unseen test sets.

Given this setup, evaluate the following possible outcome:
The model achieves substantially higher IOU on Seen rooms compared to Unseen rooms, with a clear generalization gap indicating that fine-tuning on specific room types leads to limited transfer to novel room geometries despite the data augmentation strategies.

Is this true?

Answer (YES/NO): NO